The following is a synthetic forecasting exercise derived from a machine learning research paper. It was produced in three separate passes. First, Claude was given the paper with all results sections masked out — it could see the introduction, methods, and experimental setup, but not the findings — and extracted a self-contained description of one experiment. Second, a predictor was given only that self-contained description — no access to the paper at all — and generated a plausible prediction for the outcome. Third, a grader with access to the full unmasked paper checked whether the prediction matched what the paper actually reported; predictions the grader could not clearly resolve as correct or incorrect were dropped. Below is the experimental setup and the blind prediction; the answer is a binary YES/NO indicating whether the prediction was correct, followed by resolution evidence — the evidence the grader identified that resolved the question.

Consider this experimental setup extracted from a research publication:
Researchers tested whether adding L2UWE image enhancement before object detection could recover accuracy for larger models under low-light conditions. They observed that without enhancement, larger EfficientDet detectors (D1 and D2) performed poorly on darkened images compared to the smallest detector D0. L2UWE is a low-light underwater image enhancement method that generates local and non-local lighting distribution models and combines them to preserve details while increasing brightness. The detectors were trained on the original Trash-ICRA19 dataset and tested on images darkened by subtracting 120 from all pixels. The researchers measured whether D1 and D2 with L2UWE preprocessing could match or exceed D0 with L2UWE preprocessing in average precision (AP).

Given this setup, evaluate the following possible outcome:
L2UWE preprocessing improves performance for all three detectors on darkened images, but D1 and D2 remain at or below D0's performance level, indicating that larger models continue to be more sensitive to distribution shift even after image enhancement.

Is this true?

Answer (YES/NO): NO